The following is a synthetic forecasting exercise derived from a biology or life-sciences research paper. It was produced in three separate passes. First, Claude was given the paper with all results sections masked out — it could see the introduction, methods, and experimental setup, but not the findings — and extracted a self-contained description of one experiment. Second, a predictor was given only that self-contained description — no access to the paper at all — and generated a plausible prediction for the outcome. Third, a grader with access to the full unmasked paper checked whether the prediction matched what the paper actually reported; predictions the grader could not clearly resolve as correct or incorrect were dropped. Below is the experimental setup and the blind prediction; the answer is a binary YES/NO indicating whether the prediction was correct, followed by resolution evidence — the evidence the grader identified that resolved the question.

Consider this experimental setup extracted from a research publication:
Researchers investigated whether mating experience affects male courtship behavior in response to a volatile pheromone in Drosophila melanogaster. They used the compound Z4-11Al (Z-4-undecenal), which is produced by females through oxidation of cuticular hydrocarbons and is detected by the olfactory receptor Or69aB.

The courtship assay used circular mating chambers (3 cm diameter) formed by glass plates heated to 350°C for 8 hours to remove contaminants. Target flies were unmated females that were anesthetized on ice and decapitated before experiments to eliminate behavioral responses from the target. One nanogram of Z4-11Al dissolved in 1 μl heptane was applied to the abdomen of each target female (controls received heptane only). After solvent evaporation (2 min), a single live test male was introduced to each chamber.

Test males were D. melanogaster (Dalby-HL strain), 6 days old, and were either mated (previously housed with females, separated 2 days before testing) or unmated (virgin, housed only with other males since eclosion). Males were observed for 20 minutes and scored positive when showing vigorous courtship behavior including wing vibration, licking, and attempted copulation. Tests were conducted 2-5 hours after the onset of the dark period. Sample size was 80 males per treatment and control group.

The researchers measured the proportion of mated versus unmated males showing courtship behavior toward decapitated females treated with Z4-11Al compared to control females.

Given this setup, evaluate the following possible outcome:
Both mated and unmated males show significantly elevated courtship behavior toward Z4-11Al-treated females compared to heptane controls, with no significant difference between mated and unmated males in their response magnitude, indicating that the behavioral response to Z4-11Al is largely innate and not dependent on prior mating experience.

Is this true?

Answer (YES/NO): NO